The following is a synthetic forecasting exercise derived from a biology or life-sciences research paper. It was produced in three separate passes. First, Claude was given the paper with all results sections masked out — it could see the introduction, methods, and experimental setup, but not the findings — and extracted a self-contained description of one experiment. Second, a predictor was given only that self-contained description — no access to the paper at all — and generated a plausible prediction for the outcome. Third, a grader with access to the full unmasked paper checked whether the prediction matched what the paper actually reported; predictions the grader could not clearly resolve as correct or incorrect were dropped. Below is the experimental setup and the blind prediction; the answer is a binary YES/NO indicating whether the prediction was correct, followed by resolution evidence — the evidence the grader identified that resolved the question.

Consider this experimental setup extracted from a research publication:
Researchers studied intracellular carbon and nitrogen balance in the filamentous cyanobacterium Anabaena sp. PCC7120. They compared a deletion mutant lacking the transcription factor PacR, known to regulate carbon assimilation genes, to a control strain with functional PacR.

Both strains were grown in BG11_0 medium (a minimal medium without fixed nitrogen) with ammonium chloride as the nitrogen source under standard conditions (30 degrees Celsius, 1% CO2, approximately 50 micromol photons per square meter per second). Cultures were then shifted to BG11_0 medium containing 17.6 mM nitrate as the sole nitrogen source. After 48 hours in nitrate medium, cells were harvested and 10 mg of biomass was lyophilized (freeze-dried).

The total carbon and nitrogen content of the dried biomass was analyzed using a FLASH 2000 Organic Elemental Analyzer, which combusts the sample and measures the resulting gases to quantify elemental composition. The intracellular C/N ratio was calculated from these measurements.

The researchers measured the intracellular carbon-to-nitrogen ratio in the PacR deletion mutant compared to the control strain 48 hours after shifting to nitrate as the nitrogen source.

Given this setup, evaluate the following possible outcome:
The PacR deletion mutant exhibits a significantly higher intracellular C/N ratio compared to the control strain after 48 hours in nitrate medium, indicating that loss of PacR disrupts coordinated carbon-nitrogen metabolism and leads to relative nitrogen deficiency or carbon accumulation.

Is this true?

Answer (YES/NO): YES